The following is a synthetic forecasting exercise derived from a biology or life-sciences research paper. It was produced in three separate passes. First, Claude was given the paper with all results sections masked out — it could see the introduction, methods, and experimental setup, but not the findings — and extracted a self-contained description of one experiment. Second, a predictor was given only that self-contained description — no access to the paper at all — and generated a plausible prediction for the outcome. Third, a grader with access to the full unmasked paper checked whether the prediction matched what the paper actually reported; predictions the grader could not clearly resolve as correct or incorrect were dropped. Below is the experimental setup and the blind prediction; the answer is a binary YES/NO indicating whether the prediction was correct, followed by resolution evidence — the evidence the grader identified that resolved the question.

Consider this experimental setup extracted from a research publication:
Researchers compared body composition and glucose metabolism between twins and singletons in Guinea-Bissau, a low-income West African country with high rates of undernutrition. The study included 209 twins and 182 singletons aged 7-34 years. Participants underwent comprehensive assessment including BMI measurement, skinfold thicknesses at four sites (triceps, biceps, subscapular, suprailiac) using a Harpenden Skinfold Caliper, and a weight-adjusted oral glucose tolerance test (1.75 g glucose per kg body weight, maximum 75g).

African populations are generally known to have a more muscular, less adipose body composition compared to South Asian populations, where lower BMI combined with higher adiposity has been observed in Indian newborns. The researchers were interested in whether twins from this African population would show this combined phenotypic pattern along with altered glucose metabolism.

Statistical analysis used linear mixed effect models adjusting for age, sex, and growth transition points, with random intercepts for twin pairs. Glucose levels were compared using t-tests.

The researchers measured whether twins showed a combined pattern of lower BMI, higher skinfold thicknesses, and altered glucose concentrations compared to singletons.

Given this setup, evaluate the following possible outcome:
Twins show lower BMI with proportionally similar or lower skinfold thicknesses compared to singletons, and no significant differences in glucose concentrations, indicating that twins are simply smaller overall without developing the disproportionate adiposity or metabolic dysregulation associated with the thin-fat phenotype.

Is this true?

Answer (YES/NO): NO